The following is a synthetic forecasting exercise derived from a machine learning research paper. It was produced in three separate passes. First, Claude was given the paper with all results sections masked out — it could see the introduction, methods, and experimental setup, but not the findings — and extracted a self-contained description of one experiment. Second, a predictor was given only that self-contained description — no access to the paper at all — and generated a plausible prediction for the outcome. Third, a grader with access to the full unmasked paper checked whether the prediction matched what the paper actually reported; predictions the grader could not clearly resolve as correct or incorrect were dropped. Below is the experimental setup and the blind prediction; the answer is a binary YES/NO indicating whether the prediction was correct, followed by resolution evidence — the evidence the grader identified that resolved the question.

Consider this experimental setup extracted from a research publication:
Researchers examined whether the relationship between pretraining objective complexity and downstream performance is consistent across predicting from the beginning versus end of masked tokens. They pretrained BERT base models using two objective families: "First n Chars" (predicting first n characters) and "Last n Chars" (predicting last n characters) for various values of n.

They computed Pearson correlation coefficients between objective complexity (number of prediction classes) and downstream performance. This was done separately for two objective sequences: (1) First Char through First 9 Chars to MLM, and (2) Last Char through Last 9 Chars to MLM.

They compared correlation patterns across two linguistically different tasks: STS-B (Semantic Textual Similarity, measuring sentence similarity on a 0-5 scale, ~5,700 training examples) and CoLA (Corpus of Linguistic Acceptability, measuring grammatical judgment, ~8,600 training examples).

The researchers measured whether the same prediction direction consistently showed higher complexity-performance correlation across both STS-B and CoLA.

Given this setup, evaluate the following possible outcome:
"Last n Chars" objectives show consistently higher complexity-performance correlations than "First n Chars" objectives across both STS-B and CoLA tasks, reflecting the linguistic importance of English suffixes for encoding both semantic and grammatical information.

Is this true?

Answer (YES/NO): NO